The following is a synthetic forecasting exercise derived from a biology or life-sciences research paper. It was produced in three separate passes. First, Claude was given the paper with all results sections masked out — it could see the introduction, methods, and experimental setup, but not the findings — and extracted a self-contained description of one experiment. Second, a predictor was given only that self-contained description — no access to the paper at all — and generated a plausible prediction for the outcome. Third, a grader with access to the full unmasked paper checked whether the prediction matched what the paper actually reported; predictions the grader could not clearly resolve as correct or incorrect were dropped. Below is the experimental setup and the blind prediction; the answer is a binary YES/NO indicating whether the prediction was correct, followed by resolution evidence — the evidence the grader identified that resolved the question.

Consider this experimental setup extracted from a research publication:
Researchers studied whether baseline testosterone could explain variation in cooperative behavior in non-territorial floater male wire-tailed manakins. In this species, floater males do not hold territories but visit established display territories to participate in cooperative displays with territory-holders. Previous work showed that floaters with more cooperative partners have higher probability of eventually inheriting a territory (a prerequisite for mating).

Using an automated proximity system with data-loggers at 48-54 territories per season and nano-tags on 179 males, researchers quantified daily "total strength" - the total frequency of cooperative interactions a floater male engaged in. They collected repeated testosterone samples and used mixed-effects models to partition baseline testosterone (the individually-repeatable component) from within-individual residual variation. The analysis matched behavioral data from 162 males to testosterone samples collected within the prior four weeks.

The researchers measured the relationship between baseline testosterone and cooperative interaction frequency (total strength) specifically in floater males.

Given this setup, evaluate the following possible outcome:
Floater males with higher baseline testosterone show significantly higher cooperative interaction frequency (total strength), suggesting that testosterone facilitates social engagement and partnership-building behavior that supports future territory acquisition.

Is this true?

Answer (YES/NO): YES